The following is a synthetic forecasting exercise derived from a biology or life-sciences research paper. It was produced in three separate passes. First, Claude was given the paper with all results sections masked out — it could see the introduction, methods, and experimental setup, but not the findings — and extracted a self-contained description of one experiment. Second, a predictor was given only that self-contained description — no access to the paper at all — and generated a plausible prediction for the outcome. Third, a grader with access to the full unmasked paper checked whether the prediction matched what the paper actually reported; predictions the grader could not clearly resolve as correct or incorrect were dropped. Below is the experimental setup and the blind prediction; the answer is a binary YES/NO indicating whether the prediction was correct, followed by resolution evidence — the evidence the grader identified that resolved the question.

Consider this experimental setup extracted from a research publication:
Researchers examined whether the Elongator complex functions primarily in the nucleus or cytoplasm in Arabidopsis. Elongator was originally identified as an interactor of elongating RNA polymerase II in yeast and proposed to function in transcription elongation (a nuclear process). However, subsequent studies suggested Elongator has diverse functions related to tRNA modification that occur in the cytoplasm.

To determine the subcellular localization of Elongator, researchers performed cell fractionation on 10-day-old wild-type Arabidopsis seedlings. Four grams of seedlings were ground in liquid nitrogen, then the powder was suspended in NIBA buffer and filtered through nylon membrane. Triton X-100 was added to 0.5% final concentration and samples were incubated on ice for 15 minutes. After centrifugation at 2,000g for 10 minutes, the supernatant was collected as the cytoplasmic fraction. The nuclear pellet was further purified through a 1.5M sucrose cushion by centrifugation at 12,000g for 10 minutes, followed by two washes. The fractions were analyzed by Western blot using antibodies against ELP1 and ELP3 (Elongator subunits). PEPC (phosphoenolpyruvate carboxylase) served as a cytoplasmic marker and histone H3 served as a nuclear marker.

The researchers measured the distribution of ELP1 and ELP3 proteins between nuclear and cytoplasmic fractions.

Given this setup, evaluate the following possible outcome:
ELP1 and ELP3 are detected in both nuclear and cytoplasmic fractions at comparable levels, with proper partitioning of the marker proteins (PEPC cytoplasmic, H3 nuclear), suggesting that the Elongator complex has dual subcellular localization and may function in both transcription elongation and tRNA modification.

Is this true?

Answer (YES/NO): NO